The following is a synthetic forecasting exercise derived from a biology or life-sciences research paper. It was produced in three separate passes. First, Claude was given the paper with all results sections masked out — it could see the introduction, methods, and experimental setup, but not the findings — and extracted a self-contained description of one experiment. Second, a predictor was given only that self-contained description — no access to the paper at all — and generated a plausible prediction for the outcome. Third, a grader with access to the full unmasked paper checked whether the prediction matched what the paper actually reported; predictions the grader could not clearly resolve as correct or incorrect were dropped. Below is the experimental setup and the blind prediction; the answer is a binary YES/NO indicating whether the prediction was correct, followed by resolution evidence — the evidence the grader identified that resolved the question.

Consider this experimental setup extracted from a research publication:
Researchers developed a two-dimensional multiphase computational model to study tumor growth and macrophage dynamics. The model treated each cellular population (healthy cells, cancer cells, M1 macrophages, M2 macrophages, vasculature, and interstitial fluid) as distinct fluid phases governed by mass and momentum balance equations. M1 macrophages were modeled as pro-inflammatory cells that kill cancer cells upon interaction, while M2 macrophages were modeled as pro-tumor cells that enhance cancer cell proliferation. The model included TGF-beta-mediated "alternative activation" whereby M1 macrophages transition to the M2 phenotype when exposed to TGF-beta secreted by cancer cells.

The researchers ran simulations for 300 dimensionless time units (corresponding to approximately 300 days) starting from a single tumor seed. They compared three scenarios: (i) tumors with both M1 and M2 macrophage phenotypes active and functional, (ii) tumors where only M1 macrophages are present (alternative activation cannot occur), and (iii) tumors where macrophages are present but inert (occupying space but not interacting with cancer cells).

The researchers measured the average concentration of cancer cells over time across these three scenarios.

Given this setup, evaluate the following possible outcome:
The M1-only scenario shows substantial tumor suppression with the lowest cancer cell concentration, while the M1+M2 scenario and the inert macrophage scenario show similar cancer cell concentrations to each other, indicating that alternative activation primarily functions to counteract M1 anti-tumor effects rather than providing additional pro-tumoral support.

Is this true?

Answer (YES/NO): NO